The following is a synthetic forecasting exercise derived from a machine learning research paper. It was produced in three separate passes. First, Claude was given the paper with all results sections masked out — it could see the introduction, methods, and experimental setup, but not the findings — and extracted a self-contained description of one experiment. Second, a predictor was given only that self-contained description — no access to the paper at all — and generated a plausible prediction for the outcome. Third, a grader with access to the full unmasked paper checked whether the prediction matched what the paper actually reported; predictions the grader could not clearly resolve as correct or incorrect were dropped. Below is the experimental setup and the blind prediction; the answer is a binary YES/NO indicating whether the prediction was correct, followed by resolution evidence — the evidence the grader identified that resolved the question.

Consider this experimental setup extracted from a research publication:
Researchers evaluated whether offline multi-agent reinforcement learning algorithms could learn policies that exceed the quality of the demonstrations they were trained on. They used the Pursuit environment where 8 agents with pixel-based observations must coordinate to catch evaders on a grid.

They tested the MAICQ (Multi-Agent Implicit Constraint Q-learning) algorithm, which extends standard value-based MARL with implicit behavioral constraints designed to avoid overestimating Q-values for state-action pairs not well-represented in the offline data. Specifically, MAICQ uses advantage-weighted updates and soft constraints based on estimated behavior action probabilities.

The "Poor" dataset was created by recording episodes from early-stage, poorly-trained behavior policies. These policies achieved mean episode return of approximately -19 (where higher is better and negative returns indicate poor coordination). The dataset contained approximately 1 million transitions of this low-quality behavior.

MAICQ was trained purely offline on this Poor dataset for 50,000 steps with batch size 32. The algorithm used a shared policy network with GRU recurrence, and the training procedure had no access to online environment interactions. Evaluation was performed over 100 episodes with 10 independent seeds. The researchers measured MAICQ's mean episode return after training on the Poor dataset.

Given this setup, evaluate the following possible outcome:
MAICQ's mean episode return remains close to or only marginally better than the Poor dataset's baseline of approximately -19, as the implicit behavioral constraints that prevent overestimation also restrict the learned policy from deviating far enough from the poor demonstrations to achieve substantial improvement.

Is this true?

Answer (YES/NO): NO